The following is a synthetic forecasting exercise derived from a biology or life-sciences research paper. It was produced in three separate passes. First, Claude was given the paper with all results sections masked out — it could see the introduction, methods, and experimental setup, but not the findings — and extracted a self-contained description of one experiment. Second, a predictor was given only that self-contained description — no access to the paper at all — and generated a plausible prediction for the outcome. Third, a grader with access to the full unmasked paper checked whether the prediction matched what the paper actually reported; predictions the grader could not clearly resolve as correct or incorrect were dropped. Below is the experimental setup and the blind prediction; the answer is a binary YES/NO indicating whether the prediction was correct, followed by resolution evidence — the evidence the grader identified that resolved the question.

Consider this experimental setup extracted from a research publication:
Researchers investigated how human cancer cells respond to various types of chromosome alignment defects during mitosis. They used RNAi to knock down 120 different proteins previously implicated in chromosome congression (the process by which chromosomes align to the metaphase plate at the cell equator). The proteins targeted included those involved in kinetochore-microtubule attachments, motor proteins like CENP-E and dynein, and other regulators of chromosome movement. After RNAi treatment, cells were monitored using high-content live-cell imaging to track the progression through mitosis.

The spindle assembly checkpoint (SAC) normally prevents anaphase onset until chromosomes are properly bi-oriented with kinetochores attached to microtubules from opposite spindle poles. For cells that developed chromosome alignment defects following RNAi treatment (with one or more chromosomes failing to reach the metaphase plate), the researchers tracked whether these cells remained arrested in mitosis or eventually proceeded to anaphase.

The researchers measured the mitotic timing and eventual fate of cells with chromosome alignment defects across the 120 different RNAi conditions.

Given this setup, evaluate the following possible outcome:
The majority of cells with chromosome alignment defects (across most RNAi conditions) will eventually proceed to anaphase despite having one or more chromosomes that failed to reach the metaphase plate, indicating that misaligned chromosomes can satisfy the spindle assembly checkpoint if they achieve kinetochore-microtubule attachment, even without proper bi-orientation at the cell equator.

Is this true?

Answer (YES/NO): YES